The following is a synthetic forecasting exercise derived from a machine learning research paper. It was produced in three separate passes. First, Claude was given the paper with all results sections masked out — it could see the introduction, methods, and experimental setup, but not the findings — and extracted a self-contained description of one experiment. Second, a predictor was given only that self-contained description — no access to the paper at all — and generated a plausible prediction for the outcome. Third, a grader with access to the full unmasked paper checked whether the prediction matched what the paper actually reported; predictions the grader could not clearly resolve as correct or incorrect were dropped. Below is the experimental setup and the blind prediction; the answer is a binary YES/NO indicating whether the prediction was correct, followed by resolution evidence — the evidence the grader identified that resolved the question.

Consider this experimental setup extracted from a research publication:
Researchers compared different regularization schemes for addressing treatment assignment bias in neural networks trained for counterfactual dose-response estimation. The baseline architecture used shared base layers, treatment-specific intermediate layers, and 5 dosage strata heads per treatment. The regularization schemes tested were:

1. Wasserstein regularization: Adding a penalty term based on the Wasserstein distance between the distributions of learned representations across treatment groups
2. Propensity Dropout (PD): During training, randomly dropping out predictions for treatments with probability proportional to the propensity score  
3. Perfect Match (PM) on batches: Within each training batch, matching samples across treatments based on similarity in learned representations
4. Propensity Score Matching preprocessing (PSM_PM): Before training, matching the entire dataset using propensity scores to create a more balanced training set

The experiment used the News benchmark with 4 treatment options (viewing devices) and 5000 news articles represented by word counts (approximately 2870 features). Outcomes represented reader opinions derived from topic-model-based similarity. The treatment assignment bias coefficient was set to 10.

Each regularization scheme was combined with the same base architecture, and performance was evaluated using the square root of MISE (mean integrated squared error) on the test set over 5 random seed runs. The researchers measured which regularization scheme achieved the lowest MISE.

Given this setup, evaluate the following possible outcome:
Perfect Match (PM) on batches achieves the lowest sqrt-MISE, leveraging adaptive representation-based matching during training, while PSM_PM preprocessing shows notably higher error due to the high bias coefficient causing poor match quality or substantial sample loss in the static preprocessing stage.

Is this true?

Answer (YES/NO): NO